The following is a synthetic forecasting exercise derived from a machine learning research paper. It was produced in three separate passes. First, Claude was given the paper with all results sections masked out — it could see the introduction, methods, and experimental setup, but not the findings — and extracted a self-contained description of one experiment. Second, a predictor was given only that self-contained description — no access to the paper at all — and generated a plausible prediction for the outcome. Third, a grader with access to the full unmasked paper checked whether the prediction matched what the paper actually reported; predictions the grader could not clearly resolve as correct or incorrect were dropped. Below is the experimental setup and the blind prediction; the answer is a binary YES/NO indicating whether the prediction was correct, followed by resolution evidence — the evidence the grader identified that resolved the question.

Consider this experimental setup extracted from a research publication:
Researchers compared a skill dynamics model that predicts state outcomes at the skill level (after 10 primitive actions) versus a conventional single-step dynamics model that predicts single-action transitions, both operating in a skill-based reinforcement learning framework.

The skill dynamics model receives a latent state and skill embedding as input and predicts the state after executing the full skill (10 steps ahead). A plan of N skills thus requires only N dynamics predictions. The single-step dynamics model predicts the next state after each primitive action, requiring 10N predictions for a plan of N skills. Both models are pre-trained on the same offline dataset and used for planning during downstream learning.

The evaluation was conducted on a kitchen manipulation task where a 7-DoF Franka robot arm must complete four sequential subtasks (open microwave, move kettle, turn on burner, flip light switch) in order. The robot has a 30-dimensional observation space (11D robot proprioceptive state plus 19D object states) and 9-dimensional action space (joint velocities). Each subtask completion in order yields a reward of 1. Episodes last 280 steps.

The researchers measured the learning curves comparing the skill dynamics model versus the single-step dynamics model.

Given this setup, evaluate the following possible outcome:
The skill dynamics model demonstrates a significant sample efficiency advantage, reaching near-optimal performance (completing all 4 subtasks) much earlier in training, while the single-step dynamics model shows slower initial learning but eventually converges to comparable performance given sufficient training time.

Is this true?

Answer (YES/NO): NO